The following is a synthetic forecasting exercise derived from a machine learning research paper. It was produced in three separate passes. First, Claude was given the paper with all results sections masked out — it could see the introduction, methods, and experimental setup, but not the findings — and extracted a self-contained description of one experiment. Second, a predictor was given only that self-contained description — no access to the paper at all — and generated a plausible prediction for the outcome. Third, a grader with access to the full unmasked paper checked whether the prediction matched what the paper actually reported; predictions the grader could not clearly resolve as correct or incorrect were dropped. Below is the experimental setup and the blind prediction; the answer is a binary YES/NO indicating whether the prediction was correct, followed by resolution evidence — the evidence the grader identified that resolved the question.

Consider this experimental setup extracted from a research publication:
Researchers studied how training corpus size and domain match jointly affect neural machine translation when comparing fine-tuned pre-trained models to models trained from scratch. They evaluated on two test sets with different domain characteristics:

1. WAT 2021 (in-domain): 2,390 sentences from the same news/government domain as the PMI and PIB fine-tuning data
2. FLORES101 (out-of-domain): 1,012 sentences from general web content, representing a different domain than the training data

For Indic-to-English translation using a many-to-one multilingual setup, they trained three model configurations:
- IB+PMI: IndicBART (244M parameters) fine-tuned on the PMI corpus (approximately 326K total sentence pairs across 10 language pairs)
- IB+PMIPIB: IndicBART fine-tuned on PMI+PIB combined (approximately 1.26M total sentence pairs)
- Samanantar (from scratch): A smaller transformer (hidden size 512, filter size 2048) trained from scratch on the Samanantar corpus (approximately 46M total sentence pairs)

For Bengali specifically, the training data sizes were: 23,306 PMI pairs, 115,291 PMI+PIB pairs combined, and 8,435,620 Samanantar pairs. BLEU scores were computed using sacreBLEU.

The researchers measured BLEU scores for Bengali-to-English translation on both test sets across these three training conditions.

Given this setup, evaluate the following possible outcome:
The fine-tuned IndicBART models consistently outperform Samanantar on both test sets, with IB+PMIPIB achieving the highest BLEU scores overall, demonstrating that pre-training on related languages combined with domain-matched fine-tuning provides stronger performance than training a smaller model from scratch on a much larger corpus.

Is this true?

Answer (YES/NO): NO